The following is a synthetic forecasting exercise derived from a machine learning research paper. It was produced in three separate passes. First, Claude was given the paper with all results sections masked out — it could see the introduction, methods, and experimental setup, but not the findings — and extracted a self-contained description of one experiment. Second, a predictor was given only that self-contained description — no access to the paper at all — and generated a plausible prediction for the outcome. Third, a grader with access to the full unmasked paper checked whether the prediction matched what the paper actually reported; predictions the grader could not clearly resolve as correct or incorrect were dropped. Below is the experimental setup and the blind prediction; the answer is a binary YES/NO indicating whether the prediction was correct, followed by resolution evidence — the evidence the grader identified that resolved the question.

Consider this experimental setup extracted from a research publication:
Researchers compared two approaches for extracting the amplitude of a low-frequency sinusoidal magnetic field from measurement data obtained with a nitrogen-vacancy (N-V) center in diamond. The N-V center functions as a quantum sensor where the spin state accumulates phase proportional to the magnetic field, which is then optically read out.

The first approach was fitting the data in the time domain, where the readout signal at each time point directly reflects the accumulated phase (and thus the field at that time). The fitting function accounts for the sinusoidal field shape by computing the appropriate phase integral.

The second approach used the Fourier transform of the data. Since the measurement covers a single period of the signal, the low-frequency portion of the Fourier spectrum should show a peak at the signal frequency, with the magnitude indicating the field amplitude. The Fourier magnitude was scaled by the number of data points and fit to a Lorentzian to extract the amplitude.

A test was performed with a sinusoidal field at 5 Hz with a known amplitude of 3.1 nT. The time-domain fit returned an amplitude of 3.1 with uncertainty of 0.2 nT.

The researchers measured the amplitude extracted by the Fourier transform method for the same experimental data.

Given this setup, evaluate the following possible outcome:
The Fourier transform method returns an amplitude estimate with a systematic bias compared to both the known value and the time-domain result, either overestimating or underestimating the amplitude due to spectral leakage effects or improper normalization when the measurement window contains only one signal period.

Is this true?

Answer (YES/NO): YES